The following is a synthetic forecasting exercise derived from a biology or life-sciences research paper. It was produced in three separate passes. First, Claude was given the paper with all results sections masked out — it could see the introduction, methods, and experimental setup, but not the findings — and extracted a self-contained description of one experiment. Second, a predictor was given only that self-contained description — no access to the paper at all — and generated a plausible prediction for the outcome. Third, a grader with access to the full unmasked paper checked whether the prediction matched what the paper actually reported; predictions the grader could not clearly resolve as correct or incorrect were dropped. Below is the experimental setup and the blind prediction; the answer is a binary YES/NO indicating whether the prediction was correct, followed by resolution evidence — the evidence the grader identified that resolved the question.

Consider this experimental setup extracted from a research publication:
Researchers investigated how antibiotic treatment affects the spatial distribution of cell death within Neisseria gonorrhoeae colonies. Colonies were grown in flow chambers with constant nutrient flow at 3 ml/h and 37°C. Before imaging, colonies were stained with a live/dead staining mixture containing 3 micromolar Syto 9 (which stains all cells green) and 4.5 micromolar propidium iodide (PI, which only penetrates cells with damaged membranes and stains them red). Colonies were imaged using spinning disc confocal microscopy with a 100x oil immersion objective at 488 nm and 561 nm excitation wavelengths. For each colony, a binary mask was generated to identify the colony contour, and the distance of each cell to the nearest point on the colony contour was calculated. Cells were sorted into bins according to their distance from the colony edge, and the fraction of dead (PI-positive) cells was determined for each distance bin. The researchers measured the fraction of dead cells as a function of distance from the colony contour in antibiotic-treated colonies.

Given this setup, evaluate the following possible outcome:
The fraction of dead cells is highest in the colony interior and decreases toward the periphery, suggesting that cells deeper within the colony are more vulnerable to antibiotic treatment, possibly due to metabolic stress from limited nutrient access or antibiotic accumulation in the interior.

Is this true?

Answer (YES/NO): NO